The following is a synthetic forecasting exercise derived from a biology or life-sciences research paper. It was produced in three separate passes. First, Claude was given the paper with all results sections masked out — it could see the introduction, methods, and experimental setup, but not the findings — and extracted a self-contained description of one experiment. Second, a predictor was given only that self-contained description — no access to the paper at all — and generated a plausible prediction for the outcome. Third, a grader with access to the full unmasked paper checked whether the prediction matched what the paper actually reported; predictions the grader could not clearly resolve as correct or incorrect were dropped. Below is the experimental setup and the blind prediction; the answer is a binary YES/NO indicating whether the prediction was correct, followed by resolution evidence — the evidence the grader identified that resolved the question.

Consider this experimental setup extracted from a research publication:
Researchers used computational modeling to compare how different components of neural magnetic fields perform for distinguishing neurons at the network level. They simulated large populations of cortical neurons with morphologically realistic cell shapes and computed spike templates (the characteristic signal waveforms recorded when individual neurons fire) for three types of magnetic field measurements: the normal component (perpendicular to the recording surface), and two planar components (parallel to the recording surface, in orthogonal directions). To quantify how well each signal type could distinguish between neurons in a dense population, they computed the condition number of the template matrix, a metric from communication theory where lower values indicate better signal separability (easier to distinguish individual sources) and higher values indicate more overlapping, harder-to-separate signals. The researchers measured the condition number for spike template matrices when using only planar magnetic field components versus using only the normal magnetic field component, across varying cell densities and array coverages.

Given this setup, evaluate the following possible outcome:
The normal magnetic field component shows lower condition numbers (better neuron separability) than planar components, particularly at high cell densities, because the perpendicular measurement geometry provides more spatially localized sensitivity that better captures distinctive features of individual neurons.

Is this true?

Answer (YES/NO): YES